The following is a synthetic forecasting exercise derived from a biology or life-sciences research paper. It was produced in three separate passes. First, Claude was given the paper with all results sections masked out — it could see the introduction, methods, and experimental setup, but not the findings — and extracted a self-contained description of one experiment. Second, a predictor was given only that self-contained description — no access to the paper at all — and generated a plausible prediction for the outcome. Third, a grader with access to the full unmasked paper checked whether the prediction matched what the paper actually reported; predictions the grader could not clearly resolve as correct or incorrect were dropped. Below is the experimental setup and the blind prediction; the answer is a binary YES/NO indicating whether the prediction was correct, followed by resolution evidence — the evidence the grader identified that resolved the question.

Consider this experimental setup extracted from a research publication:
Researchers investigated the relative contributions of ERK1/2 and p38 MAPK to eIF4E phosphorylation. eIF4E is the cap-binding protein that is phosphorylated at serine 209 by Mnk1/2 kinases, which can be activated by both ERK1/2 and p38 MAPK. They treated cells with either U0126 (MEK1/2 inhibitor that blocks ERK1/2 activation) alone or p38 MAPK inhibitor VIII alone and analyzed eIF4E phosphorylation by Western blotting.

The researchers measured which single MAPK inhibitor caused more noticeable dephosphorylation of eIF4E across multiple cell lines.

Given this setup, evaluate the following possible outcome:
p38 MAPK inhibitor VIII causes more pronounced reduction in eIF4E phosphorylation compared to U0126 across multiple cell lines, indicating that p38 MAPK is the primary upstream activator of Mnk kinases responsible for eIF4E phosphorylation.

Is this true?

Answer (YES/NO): NO